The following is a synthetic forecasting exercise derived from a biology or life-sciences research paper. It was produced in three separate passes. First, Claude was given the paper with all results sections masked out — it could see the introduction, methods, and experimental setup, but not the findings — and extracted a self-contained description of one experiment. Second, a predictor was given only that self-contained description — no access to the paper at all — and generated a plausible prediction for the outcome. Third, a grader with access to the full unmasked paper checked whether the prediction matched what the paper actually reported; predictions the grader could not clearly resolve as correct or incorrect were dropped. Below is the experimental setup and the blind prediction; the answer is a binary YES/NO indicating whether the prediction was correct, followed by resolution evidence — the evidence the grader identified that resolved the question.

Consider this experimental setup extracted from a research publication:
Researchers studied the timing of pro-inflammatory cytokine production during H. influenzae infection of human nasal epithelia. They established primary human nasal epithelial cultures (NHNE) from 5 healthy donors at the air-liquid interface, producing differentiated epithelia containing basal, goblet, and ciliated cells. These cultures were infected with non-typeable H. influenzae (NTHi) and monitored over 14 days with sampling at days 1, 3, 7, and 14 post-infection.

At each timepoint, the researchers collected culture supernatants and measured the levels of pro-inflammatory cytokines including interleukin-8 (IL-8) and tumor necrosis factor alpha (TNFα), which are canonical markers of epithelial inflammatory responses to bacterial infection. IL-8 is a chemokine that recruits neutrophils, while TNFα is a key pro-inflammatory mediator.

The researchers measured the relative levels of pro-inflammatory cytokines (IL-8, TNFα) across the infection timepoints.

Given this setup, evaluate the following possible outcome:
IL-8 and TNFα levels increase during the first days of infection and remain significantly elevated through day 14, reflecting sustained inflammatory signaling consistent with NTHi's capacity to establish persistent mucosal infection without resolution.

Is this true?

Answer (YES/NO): NO